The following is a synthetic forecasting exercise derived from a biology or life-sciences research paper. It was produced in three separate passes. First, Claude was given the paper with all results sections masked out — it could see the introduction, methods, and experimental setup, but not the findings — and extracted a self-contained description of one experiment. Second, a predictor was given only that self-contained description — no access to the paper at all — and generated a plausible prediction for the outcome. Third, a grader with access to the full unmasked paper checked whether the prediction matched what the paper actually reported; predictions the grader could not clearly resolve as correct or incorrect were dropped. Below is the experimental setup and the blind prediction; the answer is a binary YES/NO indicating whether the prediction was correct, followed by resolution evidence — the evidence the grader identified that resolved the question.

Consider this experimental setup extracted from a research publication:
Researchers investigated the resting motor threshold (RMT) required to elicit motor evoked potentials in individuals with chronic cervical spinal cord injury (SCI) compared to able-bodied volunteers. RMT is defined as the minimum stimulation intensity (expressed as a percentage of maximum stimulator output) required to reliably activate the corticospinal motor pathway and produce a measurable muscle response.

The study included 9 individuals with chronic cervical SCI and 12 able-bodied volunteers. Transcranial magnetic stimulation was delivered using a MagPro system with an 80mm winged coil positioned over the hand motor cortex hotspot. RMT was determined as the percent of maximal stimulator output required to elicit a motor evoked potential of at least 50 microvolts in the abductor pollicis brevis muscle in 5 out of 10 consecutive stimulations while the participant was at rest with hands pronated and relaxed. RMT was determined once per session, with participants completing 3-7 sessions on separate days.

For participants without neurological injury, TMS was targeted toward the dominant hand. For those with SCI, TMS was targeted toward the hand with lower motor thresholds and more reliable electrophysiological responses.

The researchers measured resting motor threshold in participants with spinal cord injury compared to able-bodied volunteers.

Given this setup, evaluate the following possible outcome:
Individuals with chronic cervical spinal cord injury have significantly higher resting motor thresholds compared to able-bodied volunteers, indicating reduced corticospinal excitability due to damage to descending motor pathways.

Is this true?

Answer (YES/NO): YES